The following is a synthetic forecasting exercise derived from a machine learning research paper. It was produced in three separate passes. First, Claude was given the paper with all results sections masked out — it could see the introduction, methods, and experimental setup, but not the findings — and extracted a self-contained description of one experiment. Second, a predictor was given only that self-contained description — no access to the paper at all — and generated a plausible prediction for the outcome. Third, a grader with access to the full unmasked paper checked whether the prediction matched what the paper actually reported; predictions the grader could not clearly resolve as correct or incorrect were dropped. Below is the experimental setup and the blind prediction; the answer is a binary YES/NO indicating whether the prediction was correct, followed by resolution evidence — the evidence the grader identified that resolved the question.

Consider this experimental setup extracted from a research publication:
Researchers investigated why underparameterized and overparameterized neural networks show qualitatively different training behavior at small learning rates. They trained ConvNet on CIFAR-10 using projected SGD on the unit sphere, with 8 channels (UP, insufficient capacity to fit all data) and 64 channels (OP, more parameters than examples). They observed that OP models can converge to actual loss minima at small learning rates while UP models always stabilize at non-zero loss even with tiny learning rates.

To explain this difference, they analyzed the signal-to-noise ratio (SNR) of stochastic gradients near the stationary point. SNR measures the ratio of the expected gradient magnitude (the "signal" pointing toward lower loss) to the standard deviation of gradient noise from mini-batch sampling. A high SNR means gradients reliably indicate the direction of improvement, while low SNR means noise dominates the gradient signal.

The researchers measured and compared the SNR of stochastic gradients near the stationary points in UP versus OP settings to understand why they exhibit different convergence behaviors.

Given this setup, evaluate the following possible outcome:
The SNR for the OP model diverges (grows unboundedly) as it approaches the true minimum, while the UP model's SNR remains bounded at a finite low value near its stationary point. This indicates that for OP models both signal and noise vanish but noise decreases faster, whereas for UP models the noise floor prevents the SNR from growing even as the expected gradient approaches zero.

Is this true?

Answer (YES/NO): NO